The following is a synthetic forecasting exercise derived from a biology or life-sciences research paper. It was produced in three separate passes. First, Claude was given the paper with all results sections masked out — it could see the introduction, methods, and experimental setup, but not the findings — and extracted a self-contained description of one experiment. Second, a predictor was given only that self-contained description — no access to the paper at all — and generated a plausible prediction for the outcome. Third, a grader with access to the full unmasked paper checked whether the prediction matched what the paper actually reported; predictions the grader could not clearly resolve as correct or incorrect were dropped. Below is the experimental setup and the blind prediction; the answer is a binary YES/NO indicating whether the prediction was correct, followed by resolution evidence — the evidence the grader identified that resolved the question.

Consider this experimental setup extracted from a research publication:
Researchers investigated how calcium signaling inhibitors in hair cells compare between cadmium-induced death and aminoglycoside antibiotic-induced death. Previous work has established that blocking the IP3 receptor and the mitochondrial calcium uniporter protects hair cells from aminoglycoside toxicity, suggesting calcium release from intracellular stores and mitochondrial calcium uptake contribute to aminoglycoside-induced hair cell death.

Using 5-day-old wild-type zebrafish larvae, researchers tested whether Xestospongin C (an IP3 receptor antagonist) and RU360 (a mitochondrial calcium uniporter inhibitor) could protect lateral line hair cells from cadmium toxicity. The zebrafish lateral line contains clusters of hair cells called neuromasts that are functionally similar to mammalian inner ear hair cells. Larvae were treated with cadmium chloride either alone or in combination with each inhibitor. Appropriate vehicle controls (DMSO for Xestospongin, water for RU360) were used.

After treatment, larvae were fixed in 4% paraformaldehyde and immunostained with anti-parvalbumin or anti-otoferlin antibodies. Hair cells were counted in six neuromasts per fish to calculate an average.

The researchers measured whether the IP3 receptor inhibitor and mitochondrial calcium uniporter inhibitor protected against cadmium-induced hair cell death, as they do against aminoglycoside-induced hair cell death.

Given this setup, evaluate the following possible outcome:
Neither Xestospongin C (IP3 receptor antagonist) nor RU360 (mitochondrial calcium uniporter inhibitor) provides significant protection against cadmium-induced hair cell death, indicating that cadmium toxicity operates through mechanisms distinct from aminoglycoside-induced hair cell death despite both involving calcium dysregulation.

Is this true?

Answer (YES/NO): YES